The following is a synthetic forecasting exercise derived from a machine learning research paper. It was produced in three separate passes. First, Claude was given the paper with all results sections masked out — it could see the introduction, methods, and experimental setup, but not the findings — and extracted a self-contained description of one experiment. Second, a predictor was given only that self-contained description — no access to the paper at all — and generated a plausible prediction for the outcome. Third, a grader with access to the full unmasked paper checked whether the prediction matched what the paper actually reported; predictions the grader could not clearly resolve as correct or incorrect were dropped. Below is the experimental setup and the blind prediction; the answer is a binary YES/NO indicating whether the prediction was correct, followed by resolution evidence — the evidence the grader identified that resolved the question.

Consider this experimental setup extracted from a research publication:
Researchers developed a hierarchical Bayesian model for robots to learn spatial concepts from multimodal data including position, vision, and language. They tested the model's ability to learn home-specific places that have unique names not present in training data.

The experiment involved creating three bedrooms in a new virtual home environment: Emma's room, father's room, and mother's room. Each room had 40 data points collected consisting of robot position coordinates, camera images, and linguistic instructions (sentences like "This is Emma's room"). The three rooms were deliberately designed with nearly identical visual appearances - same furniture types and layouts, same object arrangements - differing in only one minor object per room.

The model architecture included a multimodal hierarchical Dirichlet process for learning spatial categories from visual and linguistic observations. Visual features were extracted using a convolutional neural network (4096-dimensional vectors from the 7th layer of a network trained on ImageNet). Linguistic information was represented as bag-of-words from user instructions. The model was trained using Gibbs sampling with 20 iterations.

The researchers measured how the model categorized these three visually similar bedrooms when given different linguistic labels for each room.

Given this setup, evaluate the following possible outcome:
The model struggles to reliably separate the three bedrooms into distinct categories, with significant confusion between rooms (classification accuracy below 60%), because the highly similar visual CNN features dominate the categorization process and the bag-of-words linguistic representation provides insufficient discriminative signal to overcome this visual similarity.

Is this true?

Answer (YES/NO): YES